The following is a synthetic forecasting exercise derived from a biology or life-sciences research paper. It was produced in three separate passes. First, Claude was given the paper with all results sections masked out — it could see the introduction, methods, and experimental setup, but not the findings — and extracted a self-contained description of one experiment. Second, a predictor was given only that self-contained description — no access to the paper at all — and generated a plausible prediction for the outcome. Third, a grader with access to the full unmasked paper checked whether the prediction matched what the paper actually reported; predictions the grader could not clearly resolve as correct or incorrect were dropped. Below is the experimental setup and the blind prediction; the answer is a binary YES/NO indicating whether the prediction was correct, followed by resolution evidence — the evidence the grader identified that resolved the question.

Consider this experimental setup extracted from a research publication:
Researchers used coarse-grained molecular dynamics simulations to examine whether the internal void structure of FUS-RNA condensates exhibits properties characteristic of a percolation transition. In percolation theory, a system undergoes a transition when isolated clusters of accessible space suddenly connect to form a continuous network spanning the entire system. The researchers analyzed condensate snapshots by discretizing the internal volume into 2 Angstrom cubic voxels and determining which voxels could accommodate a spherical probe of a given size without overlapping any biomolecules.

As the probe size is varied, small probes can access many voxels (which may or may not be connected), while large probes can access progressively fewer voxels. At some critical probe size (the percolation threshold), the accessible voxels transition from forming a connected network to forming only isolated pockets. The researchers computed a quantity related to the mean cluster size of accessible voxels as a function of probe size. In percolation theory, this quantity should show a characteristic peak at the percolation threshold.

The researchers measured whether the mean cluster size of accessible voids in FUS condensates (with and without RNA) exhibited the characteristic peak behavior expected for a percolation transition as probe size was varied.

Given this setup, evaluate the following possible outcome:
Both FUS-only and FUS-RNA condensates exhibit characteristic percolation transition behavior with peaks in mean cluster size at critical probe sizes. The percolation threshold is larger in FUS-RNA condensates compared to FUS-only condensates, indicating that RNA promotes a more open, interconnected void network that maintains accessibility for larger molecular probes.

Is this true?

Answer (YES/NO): NO